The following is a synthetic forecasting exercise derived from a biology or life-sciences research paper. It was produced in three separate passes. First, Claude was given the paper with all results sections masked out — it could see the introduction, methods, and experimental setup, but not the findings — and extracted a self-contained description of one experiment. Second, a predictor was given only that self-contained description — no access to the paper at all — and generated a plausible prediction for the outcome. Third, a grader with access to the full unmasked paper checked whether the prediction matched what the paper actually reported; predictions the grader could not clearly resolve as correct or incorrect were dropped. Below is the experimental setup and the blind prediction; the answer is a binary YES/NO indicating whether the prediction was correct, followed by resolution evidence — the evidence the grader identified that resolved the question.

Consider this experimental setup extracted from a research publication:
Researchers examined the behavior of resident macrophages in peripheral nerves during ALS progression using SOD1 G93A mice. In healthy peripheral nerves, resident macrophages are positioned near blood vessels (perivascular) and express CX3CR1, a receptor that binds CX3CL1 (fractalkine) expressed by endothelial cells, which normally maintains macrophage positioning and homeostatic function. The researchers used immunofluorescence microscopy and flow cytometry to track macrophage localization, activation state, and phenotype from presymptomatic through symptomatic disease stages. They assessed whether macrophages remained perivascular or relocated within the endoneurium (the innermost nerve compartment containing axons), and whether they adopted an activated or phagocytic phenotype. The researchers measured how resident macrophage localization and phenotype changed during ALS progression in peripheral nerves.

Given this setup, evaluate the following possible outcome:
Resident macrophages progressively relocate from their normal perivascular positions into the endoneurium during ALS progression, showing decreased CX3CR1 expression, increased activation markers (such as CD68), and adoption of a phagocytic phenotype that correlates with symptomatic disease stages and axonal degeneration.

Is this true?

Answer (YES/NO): NO